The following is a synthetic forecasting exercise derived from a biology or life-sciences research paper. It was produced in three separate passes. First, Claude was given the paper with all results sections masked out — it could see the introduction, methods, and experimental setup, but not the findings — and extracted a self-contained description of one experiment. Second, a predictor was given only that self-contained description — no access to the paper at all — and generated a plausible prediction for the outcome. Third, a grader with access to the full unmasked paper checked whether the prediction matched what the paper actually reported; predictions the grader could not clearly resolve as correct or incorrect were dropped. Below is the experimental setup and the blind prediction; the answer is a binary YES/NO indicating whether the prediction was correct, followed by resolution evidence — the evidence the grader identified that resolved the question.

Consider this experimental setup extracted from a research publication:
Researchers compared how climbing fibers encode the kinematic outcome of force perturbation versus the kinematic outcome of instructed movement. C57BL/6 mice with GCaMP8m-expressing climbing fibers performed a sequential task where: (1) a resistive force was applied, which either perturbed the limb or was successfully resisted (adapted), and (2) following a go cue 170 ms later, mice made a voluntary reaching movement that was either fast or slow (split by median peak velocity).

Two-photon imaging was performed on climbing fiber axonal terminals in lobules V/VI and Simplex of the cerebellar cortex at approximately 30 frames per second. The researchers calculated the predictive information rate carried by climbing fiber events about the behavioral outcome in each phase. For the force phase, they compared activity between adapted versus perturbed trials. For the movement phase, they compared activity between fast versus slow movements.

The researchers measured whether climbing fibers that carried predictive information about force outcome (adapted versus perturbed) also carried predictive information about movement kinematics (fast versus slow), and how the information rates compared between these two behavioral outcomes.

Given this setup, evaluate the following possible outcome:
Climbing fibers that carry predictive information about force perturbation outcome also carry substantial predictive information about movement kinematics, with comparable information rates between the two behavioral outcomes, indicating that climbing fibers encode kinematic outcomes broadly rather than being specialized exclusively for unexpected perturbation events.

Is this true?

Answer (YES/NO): NO